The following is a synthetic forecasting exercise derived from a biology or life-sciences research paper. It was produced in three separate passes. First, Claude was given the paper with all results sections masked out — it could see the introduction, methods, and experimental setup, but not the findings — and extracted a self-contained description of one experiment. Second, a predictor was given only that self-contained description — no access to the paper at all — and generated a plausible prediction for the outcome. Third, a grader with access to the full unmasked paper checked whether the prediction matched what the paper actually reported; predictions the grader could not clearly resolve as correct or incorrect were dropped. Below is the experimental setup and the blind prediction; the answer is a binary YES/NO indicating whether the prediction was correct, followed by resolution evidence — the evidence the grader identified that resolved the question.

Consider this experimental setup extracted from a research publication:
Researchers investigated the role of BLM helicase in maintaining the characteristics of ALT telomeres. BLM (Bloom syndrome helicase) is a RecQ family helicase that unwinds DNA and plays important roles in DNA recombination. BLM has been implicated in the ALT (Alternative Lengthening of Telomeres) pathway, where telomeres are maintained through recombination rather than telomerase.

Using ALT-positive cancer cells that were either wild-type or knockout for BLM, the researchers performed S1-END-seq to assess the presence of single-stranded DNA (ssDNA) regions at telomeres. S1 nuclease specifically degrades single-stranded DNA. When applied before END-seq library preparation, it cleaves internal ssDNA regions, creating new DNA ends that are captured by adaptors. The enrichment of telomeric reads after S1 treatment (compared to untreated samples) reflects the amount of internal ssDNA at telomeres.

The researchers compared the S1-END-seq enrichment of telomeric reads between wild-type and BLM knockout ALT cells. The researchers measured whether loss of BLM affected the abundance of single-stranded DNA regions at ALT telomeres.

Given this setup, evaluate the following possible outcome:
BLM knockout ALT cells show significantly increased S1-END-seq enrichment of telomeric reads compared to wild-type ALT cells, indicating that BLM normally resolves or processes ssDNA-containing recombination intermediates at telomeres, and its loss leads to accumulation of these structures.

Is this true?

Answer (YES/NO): NO